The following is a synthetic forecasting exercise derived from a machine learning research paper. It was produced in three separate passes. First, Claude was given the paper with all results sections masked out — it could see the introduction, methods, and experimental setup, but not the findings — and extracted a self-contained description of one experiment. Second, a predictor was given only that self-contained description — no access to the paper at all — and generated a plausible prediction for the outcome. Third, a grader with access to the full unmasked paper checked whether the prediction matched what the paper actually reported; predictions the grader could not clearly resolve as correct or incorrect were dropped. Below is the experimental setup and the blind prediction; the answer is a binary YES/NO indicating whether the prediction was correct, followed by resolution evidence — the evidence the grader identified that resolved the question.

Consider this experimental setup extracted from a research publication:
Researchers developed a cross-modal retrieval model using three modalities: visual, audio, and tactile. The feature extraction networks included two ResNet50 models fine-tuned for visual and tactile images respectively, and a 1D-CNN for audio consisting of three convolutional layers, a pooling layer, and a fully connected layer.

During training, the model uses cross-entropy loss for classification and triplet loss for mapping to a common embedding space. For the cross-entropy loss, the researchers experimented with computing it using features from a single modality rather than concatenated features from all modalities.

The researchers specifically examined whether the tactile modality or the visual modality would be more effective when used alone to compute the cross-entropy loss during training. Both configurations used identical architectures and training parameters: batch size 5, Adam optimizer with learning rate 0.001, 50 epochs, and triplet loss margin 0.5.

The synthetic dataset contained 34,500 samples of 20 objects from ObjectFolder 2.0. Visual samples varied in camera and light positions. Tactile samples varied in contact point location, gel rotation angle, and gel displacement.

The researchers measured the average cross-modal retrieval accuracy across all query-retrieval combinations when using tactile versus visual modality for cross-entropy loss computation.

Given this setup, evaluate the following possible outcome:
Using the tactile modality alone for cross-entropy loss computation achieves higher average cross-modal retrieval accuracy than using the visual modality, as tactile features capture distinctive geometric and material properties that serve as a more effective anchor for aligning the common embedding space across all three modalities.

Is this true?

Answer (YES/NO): YES